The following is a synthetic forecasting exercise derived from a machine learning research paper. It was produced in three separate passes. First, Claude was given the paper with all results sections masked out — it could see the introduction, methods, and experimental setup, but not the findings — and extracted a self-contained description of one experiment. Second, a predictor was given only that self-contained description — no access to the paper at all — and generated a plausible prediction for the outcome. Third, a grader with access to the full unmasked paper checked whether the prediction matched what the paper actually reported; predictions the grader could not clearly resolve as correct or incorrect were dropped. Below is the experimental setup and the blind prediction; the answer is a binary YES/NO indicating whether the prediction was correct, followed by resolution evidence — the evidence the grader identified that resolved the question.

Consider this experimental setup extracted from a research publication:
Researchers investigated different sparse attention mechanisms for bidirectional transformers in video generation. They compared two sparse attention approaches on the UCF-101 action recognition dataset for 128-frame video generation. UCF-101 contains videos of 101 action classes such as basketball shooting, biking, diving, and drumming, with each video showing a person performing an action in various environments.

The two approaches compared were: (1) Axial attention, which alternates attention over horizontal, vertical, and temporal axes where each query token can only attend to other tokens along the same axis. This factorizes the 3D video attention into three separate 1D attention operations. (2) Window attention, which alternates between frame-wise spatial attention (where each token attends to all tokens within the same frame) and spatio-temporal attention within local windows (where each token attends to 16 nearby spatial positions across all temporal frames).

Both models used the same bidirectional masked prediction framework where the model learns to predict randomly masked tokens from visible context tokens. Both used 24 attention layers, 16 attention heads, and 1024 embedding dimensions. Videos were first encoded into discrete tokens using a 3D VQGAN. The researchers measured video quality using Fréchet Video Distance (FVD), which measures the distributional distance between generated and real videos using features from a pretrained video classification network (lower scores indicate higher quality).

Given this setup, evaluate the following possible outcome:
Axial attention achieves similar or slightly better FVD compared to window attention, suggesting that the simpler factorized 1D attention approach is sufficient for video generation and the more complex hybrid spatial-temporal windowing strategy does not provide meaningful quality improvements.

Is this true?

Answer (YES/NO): NO